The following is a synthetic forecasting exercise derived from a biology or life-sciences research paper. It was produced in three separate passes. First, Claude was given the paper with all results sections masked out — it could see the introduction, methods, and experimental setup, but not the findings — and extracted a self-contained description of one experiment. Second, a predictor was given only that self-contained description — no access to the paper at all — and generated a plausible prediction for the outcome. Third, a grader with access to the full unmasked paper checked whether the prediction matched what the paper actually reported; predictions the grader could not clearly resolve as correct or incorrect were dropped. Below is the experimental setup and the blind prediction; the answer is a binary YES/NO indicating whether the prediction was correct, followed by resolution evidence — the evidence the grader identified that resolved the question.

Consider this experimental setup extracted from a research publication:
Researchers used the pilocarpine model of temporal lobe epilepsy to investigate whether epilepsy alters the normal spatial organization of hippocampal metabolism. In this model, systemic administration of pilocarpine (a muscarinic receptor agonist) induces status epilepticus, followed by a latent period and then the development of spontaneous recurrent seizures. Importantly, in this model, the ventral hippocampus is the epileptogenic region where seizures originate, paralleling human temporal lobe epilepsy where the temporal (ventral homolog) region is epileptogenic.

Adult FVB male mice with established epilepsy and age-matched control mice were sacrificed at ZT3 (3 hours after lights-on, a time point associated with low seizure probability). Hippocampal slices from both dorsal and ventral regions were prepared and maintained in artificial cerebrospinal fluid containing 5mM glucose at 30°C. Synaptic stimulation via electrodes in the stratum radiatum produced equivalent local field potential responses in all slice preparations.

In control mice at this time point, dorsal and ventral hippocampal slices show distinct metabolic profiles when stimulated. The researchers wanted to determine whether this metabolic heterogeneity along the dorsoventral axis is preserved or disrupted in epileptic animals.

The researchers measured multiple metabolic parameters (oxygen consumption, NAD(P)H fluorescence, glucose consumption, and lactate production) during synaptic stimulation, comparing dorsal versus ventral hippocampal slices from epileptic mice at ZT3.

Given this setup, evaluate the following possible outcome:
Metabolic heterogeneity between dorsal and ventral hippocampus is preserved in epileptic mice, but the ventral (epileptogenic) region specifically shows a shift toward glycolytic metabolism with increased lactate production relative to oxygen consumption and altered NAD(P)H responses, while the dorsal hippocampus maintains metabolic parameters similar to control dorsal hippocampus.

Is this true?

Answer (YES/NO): NO